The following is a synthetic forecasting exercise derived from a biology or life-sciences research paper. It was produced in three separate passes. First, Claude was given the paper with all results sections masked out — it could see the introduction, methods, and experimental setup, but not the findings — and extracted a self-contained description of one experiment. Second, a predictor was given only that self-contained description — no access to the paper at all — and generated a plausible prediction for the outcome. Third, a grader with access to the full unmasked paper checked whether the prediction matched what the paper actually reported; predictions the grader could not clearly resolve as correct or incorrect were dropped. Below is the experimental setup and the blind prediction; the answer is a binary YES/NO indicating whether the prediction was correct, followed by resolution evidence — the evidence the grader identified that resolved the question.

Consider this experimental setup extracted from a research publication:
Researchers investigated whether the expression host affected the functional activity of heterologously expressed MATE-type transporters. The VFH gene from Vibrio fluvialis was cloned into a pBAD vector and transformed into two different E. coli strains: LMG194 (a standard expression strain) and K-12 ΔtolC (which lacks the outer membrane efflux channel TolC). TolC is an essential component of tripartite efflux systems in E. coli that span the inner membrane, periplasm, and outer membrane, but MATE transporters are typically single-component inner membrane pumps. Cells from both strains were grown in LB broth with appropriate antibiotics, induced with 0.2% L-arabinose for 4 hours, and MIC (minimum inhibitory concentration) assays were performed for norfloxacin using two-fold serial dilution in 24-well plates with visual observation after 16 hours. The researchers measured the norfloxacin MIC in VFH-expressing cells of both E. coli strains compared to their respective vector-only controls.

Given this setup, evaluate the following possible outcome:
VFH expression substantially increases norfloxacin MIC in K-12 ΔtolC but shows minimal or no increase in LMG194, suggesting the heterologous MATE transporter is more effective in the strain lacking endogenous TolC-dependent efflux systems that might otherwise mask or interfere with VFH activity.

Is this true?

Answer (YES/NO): NO